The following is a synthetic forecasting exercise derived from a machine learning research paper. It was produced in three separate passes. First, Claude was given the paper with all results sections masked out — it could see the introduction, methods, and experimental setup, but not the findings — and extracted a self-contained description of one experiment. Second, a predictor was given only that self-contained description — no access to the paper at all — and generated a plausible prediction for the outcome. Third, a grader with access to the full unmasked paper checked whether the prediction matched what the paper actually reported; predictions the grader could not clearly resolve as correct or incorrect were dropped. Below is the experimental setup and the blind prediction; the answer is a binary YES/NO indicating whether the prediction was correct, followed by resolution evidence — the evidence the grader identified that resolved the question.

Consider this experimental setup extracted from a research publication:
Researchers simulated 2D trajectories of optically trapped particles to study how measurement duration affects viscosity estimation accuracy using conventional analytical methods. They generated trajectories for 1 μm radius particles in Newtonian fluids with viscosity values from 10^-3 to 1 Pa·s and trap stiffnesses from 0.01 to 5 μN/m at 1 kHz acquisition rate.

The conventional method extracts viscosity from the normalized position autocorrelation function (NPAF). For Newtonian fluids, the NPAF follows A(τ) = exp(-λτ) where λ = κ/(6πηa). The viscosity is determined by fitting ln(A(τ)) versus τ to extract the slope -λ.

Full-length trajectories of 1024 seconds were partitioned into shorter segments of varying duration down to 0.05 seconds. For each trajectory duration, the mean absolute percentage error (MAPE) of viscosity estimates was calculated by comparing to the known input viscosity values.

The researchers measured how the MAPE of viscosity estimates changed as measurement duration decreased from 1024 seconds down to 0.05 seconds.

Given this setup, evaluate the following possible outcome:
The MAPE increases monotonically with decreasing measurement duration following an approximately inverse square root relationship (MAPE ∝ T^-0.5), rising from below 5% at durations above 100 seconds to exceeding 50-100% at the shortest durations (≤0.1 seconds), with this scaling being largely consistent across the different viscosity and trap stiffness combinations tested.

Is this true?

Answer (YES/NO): NO